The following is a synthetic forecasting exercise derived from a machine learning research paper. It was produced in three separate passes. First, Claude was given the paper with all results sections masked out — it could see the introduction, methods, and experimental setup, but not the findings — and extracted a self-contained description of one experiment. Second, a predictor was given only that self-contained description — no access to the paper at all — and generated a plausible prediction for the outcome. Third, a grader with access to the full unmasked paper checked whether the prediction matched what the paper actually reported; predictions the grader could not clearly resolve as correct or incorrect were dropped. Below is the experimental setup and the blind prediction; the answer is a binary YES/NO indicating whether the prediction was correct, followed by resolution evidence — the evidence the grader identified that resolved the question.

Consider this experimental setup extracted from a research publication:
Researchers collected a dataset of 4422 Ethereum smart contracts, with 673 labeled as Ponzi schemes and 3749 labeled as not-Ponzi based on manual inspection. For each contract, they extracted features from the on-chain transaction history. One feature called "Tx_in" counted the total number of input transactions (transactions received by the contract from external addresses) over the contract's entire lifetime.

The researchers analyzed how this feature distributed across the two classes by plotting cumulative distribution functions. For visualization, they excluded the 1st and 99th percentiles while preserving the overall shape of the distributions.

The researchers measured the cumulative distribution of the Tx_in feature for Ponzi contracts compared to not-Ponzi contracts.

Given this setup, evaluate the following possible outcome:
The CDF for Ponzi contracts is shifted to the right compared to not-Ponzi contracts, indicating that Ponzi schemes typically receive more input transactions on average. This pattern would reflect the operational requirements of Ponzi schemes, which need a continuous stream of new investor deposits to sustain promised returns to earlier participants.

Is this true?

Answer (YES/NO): NO